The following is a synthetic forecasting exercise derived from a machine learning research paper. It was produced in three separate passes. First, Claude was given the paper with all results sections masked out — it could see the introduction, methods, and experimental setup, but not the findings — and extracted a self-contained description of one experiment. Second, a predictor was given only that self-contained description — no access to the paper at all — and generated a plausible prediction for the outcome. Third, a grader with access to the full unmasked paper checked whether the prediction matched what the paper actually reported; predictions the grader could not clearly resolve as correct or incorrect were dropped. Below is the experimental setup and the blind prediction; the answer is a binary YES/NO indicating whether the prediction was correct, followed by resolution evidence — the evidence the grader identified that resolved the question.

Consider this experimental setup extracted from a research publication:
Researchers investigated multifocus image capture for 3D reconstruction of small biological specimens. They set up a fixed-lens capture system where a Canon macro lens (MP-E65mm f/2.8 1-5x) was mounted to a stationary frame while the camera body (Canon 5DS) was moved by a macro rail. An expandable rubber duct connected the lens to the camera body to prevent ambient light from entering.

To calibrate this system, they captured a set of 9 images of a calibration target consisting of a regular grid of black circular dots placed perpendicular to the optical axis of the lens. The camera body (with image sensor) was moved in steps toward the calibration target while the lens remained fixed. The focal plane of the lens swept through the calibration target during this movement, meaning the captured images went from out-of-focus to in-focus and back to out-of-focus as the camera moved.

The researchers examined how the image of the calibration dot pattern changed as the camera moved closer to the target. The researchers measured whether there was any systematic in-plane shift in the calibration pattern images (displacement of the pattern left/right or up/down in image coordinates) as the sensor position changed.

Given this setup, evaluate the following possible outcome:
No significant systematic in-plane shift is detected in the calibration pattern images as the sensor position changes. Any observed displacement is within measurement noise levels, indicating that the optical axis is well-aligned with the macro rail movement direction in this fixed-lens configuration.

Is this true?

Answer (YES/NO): NO